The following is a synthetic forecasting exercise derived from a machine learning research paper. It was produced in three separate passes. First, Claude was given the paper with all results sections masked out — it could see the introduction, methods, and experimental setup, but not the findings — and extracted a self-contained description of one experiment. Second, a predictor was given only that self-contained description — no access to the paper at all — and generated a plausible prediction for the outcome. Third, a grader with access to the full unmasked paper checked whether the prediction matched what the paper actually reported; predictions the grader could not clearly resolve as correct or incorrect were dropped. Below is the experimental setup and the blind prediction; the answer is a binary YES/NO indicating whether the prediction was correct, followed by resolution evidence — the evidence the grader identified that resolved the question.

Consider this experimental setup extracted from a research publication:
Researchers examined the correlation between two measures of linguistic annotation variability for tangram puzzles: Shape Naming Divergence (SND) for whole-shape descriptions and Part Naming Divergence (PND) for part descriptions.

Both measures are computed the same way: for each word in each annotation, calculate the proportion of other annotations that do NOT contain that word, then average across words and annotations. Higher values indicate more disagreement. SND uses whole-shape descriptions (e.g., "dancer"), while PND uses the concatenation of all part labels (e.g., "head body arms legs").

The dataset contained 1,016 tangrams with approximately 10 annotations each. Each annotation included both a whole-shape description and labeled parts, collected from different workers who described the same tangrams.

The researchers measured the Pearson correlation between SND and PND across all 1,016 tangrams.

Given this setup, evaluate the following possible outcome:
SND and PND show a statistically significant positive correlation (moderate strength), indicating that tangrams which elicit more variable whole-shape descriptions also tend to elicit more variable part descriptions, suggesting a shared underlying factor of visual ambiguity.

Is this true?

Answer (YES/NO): YES